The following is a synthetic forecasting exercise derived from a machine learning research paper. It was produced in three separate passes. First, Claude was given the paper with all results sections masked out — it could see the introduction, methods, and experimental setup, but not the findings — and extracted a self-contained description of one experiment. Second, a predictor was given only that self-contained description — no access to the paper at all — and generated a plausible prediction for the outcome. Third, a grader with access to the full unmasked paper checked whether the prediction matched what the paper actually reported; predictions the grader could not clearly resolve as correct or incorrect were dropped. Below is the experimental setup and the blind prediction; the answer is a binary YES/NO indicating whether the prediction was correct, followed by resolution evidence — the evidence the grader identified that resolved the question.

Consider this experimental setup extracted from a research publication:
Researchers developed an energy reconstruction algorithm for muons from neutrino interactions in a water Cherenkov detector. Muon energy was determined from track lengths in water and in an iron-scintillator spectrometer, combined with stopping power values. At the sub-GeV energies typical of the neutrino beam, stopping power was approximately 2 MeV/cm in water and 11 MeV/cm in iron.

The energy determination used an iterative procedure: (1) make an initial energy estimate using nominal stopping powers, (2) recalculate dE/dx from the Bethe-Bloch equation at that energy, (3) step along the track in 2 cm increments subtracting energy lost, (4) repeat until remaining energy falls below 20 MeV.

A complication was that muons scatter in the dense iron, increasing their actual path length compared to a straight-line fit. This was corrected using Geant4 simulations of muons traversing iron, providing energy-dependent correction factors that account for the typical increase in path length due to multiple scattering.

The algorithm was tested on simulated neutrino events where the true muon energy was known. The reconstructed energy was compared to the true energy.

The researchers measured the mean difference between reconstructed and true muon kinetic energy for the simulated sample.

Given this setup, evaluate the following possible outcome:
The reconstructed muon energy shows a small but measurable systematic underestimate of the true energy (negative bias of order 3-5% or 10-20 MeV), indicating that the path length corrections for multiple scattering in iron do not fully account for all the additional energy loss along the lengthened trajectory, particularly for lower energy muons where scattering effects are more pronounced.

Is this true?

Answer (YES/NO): YES